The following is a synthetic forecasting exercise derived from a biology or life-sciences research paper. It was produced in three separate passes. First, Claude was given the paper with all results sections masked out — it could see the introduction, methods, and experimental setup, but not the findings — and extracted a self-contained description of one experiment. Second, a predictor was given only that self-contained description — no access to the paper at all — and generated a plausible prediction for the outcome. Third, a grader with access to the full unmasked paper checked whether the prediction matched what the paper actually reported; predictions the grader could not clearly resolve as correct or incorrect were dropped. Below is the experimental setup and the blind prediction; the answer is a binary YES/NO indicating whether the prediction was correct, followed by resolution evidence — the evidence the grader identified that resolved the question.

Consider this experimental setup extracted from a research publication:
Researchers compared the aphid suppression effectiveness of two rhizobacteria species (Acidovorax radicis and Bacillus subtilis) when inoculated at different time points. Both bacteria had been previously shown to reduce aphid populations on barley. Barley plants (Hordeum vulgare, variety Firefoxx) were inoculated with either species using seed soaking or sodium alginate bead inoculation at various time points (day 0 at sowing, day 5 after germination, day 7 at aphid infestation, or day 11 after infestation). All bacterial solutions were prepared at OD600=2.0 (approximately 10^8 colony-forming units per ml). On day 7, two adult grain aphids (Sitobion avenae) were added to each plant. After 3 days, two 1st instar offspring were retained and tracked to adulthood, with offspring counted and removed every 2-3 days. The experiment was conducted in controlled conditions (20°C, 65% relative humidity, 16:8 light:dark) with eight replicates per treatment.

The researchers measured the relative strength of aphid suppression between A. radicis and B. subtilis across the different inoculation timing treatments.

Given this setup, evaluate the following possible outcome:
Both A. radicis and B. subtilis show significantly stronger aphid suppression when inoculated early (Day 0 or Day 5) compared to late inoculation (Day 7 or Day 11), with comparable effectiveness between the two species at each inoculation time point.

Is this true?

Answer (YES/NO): NO